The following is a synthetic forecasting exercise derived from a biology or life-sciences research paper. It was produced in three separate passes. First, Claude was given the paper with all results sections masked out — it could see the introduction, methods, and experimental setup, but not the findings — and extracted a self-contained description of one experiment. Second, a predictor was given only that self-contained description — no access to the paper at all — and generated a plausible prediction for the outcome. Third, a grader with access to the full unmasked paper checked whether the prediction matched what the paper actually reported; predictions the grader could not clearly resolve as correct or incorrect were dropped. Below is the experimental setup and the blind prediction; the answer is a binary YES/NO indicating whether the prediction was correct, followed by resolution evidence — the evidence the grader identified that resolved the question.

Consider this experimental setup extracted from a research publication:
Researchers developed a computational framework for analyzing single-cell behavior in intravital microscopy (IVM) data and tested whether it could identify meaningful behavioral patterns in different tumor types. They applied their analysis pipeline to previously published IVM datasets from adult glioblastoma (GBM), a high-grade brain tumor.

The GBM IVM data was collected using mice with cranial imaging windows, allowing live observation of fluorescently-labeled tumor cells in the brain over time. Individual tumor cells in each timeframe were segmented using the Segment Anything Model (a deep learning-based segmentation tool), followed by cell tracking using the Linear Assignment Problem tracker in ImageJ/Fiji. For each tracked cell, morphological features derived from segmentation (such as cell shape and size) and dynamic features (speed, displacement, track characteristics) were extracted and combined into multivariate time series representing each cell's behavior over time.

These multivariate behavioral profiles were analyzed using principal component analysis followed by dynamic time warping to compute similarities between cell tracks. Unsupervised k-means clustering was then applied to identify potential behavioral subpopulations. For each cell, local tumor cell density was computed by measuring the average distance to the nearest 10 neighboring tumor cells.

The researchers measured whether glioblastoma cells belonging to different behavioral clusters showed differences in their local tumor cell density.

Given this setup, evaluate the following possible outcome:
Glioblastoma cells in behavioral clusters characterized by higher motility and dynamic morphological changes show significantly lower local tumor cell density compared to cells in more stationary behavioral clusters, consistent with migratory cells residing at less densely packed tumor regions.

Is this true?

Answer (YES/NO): NO